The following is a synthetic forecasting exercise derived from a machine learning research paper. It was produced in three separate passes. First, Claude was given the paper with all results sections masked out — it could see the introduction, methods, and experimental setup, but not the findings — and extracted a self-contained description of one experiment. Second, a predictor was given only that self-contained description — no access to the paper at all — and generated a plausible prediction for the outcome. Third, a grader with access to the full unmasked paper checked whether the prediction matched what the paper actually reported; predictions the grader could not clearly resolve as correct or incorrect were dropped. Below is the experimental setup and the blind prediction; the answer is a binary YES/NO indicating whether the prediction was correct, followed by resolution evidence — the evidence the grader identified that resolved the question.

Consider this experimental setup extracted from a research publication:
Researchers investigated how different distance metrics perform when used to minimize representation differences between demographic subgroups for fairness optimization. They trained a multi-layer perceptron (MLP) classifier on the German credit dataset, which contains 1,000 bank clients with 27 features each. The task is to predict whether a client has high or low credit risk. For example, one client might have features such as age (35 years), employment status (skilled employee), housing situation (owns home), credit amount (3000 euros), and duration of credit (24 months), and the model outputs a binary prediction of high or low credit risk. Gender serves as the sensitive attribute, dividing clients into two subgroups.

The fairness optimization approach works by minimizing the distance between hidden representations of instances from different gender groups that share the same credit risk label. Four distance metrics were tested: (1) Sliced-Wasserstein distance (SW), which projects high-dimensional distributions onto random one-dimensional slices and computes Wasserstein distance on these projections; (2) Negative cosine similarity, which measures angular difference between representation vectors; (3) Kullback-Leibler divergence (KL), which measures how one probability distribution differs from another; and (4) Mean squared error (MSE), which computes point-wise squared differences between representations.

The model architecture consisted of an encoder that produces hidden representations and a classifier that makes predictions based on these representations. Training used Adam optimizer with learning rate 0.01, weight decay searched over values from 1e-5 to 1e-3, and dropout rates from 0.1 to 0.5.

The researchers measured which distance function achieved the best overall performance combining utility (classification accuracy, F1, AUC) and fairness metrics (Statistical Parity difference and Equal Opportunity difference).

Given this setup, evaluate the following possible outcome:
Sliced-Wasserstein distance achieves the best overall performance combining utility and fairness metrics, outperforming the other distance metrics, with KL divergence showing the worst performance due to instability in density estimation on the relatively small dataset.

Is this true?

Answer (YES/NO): NO